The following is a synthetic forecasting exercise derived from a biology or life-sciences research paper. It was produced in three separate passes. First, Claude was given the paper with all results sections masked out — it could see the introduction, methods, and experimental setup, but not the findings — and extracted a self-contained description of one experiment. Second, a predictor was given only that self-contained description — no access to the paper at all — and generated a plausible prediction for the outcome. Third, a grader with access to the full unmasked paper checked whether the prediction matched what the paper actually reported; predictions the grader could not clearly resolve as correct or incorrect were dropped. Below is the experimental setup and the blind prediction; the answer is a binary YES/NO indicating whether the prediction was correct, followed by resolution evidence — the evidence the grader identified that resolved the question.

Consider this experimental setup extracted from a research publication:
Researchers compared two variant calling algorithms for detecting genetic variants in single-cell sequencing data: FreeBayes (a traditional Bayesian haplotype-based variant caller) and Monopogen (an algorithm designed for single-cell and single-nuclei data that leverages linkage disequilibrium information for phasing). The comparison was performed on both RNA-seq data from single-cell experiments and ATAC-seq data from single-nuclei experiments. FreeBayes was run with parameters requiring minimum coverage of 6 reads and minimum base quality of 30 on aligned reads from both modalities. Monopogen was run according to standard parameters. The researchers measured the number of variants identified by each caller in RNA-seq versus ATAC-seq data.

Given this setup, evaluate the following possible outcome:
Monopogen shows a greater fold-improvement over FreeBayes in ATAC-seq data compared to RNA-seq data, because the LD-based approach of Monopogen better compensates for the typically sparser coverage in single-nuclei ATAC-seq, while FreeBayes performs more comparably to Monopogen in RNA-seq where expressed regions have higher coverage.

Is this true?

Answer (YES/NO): YES